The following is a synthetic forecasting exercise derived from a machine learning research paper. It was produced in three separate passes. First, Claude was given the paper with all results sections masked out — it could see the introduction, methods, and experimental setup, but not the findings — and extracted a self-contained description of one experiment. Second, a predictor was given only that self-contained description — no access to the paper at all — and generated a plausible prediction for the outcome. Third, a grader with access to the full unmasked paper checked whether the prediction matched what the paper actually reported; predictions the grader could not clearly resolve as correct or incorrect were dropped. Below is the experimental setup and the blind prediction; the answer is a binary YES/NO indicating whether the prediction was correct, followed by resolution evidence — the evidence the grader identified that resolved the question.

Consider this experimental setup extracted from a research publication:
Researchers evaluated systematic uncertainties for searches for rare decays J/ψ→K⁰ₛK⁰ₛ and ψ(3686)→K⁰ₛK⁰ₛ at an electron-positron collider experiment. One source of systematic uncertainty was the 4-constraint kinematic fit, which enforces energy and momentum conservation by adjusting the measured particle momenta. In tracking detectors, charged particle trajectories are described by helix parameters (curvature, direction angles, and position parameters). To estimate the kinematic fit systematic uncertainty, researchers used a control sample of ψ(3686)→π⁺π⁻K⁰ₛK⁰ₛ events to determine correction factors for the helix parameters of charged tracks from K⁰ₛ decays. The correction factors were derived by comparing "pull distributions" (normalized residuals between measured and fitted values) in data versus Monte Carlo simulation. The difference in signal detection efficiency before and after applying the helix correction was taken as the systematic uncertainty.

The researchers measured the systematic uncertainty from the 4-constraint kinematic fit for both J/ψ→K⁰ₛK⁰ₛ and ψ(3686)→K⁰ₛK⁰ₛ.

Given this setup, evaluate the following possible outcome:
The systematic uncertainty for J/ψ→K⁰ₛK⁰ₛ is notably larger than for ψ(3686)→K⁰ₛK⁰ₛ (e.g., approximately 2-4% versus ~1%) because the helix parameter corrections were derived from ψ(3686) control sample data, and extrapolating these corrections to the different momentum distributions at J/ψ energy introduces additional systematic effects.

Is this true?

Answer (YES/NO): NO